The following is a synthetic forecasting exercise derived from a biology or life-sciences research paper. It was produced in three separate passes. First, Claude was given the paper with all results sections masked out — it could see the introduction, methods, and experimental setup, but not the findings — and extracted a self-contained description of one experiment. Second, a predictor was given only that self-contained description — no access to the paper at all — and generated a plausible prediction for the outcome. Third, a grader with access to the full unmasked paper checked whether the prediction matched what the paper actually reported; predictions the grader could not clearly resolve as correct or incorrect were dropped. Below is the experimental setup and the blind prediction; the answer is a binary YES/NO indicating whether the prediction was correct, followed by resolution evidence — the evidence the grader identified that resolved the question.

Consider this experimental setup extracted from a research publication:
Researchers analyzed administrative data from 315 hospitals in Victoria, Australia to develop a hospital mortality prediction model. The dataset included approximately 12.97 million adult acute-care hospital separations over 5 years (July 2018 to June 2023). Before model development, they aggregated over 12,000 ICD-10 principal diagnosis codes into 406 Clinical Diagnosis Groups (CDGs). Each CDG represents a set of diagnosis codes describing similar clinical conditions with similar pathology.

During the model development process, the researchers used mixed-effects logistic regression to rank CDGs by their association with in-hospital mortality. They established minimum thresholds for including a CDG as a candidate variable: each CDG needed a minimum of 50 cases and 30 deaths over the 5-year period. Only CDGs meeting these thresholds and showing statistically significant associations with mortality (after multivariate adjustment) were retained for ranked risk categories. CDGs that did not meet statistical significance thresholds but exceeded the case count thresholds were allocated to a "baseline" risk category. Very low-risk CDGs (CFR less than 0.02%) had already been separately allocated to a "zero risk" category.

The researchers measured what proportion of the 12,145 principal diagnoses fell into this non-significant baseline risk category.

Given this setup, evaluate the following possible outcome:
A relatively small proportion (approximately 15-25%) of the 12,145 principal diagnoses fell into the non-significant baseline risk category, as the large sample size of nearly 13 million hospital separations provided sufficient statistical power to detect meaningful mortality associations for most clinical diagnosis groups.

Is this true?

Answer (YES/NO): NO